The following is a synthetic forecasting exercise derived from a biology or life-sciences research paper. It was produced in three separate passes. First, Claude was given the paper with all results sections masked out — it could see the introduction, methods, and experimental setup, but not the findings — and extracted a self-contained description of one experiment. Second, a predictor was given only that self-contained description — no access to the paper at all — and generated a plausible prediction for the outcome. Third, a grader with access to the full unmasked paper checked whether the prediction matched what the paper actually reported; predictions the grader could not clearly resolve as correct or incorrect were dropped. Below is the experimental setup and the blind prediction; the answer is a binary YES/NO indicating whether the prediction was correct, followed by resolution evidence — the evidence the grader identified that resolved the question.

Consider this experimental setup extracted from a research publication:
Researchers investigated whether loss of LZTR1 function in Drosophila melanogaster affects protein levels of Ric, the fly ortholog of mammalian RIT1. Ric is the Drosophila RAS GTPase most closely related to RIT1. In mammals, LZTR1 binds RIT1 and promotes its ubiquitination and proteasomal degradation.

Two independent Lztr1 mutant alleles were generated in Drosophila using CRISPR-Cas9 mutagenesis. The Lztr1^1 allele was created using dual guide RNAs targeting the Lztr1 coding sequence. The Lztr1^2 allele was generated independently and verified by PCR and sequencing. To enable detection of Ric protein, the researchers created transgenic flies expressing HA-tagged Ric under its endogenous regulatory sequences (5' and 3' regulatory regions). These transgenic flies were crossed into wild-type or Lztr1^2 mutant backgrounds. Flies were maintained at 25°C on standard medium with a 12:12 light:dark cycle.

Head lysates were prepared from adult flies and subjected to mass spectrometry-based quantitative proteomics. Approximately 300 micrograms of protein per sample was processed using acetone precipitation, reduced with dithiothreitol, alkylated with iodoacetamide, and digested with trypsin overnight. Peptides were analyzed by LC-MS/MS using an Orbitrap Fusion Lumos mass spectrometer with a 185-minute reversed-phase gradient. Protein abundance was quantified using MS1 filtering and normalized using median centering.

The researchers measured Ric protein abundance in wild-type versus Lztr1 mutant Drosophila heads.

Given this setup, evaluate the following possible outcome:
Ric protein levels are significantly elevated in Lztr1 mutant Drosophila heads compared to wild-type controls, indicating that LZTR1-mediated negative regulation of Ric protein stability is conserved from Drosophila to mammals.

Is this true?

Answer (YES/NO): YES